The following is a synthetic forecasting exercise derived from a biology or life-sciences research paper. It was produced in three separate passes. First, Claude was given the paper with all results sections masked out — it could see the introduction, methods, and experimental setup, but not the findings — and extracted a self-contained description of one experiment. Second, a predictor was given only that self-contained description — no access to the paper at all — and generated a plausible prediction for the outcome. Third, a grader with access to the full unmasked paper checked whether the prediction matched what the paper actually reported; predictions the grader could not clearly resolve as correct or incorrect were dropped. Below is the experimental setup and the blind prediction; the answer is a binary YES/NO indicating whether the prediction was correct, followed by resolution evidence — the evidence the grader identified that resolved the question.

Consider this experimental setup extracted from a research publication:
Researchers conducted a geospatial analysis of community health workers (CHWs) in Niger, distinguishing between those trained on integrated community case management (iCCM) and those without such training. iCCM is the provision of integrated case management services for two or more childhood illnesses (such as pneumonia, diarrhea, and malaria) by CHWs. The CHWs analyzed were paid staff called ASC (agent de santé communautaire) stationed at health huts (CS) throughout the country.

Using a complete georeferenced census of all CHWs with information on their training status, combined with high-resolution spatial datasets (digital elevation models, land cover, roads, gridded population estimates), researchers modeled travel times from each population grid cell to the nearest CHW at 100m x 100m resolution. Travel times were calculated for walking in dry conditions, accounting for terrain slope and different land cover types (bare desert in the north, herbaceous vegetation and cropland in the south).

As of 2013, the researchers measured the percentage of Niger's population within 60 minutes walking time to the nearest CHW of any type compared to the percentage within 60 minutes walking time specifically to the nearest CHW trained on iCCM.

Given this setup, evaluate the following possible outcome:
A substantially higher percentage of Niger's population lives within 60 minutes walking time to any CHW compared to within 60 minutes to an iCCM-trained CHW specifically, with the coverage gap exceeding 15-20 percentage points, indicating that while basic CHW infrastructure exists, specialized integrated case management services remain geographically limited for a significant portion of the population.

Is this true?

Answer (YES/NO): NO